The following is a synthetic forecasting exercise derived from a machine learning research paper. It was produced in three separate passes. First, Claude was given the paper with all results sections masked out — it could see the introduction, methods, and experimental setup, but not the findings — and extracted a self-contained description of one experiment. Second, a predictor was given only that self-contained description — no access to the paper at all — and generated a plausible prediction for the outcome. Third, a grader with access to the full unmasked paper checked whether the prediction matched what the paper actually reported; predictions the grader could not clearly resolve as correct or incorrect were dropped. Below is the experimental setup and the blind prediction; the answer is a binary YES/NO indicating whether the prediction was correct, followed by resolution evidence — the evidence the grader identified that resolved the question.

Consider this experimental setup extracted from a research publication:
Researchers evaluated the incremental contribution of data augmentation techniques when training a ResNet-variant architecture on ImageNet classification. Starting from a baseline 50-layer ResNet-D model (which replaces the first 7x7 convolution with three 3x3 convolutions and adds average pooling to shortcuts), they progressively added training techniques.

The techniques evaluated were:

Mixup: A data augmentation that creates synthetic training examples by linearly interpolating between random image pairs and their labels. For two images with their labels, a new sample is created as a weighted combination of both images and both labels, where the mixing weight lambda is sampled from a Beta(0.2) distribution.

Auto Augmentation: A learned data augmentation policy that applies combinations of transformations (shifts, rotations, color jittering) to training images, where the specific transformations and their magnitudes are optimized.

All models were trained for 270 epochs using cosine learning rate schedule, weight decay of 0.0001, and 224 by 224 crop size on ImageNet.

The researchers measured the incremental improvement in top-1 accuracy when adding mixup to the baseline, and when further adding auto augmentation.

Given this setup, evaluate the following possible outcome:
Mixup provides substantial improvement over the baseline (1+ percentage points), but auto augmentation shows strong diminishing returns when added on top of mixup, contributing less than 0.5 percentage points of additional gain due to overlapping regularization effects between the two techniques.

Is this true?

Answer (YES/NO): NO